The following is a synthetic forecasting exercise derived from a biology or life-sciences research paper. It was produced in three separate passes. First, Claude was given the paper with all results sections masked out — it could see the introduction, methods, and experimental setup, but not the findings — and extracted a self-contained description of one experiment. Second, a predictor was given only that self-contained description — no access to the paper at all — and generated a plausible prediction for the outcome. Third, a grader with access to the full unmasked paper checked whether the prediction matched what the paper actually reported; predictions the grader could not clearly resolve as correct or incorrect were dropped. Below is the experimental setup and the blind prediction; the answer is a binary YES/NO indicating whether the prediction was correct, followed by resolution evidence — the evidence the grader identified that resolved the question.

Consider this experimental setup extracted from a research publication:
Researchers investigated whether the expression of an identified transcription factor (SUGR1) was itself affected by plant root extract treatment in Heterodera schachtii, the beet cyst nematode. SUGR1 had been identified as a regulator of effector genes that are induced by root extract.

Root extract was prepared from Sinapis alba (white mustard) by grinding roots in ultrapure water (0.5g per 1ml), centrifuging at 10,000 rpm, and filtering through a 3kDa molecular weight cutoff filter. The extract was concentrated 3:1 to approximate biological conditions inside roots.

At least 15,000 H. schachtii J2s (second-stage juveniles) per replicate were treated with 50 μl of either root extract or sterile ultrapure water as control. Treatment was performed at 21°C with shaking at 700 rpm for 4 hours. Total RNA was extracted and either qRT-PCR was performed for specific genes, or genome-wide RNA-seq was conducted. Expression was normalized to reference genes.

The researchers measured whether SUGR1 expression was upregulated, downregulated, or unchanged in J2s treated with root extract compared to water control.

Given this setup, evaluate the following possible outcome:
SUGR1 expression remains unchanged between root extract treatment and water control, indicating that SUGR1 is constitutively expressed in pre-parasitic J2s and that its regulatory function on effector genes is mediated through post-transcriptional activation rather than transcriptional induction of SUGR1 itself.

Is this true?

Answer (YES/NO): NO